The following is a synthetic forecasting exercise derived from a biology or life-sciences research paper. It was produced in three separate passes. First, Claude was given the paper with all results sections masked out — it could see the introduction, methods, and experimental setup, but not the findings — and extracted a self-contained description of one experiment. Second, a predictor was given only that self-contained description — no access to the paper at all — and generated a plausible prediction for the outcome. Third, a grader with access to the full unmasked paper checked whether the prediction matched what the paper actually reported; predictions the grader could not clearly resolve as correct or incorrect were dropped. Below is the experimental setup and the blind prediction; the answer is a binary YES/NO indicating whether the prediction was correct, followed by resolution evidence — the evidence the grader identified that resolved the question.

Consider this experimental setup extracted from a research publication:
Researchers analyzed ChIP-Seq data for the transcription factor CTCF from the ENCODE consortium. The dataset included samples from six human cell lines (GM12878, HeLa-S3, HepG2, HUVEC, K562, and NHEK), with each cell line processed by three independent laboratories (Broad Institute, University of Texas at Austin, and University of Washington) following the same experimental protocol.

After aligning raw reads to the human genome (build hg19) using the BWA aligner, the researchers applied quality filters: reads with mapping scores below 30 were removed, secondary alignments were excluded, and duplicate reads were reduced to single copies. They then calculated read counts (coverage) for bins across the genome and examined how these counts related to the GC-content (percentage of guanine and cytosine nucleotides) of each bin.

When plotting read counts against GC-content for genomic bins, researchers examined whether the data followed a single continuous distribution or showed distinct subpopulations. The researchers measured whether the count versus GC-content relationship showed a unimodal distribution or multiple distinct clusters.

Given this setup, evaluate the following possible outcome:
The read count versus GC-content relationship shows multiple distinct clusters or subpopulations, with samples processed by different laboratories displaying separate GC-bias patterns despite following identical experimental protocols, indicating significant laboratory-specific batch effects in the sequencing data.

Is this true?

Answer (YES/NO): YES